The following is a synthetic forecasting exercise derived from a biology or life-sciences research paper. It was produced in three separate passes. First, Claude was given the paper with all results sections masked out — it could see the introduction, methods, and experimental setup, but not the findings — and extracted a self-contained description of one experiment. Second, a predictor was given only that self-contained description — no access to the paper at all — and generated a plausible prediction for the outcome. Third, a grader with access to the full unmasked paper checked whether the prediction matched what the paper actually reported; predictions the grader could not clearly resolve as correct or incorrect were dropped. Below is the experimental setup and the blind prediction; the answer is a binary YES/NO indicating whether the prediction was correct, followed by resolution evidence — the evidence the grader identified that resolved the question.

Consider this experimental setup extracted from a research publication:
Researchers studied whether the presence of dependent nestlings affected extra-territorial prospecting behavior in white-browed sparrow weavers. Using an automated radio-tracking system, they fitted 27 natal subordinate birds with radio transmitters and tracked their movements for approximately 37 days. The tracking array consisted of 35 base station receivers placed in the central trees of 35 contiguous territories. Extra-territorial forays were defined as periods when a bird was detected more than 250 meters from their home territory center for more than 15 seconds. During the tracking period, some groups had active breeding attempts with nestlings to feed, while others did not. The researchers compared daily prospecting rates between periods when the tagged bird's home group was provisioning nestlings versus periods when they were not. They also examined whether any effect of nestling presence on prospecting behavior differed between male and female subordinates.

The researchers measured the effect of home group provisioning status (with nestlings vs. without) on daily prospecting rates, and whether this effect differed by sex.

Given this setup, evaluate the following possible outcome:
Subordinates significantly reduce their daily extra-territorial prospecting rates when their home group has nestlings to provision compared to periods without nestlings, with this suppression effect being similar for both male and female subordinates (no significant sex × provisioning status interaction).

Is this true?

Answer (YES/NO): NO